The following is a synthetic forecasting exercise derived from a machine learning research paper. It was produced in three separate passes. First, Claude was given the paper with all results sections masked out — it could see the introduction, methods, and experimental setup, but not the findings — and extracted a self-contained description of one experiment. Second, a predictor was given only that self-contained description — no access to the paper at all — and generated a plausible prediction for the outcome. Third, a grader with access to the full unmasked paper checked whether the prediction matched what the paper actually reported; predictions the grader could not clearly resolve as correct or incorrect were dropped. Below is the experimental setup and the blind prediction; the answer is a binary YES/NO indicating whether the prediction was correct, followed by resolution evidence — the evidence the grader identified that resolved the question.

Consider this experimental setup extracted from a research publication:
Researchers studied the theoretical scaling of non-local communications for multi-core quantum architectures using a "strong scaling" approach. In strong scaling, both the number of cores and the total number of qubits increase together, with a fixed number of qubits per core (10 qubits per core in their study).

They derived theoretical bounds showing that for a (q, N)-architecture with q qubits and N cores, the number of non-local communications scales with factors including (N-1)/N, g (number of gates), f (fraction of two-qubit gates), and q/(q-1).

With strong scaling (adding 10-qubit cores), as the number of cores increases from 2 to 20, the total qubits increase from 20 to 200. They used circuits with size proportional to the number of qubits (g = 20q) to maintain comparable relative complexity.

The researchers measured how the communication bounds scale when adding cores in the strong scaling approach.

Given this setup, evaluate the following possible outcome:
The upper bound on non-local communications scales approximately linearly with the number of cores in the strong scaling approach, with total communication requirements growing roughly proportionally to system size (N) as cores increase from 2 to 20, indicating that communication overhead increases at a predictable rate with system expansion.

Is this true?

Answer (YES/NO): YES